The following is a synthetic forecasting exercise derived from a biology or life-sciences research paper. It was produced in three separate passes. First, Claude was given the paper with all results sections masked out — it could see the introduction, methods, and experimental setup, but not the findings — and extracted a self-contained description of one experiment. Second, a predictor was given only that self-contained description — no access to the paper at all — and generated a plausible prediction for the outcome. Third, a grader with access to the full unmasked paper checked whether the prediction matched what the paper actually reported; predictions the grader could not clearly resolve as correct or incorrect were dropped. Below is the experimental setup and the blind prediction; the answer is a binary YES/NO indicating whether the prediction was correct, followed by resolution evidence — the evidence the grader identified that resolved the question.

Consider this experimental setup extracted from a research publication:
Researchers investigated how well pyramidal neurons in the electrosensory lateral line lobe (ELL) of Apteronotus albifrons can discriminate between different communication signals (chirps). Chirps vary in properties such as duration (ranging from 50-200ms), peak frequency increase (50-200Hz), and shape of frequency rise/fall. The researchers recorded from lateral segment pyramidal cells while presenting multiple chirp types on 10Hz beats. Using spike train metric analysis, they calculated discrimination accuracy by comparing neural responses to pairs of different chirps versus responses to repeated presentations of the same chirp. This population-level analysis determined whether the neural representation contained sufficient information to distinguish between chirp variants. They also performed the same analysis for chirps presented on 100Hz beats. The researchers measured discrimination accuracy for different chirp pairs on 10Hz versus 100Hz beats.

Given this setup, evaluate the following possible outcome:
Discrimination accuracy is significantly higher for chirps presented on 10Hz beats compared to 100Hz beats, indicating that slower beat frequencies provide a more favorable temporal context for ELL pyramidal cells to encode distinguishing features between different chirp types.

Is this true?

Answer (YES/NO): YES